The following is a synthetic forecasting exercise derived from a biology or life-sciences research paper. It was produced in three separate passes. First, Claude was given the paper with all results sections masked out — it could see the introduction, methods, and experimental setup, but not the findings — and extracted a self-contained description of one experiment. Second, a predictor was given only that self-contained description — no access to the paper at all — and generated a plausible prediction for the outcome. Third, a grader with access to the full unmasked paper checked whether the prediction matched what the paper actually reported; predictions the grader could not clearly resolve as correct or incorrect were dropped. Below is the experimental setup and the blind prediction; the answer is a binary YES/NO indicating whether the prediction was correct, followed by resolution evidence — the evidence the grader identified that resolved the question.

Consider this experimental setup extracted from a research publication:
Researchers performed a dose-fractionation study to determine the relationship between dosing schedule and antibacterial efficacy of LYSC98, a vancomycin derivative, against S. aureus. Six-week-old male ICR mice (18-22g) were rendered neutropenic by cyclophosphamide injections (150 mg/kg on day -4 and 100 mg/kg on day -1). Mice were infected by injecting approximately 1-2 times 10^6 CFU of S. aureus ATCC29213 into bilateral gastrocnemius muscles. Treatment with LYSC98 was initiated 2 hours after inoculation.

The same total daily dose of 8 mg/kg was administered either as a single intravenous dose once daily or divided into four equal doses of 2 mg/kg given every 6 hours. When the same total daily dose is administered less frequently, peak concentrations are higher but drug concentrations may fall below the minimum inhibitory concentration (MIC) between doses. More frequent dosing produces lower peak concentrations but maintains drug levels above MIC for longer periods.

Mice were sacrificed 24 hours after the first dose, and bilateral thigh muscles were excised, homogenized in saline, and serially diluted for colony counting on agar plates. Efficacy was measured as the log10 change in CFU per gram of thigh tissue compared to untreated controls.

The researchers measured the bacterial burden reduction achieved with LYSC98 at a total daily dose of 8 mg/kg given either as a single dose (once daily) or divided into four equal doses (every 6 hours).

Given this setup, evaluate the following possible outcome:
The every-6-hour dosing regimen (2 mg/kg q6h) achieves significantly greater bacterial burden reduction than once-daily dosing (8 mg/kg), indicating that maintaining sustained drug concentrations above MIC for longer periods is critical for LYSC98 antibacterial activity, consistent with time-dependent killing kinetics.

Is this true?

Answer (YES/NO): NO